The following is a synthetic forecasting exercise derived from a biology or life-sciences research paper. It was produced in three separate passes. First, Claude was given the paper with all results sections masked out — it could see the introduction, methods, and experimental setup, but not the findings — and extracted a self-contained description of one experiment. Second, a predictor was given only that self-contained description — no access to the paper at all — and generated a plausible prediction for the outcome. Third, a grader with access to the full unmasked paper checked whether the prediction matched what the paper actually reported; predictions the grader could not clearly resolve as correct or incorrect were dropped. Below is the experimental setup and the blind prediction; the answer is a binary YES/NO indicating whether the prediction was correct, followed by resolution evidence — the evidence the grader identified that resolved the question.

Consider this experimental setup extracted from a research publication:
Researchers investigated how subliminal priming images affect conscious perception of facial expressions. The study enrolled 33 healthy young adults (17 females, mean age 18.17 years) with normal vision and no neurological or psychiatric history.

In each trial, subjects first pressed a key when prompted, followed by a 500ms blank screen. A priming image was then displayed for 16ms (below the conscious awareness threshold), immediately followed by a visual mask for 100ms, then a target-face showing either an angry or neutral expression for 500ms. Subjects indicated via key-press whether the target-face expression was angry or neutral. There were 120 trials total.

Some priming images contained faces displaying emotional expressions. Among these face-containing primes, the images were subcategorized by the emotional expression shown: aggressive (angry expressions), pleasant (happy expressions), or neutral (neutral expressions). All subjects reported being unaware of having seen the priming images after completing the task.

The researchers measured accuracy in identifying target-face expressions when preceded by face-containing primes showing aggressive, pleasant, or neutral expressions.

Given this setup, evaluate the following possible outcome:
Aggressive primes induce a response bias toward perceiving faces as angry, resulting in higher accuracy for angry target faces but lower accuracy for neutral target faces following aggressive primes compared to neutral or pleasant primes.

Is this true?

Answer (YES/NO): NO